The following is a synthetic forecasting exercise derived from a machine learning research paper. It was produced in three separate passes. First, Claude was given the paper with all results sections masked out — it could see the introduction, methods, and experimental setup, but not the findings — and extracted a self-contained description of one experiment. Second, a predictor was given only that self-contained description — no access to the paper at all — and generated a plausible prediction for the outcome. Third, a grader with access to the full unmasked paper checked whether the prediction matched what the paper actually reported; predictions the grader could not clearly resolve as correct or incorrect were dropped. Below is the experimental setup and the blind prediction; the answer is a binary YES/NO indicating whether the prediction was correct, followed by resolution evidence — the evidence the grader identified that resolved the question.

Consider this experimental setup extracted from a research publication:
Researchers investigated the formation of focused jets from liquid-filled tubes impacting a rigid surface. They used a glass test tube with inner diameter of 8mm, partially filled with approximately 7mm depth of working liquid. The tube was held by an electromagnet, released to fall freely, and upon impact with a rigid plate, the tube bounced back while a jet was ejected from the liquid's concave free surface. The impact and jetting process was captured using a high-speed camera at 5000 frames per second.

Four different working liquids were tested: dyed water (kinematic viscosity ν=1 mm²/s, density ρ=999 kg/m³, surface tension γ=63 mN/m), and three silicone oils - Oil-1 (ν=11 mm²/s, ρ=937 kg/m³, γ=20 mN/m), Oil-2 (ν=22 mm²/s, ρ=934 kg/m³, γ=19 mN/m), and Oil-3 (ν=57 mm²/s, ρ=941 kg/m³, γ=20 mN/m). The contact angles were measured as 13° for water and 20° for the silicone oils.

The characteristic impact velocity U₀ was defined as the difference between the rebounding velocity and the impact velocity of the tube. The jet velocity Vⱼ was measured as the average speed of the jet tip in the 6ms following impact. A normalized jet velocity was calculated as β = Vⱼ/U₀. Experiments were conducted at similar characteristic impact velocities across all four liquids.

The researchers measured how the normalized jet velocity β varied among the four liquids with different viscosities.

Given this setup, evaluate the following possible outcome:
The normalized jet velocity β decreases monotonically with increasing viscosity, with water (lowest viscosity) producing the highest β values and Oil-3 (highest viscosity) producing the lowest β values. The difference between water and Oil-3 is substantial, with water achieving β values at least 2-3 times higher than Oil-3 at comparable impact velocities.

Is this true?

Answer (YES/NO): NO